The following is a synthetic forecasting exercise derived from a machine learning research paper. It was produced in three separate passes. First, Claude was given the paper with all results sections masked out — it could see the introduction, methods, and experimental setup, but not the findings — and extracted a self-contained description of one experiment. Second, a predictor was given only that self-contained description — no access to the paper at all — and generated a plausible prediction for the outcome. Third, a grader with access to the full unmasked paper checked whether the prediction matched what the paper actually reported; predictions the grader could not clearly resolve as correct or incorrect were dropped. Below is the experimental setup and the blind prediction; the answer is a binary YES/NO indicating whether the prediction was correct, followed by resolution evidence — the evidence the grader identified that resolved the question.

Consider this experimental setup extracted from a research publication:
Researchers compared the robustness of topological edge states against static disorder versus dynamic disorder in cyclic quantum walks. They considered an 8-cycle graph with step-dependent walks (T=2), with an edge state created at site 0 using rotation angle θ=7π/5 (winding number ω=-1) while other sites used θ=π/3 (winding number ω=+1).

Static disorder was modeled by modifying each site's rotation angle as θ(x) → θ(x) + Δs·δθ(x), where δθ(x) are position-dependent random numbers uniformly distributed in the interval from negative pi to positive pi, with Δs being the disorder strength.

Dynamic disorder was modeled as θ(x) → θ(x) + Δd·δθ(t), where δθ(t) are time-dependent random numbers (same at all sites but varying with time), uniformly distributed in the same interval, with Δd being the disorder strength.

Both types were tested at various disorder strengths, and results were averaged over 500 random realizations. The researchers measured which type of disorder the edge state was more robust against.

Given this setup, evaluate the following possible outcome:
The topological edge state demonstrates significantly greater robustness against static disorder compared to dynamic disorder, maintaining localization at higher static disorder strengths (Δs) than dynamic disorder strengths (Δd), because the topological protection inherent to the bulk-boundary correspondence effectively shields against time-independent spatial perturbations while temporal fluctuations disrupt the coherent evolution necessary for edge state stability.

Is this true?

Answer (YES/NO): YES